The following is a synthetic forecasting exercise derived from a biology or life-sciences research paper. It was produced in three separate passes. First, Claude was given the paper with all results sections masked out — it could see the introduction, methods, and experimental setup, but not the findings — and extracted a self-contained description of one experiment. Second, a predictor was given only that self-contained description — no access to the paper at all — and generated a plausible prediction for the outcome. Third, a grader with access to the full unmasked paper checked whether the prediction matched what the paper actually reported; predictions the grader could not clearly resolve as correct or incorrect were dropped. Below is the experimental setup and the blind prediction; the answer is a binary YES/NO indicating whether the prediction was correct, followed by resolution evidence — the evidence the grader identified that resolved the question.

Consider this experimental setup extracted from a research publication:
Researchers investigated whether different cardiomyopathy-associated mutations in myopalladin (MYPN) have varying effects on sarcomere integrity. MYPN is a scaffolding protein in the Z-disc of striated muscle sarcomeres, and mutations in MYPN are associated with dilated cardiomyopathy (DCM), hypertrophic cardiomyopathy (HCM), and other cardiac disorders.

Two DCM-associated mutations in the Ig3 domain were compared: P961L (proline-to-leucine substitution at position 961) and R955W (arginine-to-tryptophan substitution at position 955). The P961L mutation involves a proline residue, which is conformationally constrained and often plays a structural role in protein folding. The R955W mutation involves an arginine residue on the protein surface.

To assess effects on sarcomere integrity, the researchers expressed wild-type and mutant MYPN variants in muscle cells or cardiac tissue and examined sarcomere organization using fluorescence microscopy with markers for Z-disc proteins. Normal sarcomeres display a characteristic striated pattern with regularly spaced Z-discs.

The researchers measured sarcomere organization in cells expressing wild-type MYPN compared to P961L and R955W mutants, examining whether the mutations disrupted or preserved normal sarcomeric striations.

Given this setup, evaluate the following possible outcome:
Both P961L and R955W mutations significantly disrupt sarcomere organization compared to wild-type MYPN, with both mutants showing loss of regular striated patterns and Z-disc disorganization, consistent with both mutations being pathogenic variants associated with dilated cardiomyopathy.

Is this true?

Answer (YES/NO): NO